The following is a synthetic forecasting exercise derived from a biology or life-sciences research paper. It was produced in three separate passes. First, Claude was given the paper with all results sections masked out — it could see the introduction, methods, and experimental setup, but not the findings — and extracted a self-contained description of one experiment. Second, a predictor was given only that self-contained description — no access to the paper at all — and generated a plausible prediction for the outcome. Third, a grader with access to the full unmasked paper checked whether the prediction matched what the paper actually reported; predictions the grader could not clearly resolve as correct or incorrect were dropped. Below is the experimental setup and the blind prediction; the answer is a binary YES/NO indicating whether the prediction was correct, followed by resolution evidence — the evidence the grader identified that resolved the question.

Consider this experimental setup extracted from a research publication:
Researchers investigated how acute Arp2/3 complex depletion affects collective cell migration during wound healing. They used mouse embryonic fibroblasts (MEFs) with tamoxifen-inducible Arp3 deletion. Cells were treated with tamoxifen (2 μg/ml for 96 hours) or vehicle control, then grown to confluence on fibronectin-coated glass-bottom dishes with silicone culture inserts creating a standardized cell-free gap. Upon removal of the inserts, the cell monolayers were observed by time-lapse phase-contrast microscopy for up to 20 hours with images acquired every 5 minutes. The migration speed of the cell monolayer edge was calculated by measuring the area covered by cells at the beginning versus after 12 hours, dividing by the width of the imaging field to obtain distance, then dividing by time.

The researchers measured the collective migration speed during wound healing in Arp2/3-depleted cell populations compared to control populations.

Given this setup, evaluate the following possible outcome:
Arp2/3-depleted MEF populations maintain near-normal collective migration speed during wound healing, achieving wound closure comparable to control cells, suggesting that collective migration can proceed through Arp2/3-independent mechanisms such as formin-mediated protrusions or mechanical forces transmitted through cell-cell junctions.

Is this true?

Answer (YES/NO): NO